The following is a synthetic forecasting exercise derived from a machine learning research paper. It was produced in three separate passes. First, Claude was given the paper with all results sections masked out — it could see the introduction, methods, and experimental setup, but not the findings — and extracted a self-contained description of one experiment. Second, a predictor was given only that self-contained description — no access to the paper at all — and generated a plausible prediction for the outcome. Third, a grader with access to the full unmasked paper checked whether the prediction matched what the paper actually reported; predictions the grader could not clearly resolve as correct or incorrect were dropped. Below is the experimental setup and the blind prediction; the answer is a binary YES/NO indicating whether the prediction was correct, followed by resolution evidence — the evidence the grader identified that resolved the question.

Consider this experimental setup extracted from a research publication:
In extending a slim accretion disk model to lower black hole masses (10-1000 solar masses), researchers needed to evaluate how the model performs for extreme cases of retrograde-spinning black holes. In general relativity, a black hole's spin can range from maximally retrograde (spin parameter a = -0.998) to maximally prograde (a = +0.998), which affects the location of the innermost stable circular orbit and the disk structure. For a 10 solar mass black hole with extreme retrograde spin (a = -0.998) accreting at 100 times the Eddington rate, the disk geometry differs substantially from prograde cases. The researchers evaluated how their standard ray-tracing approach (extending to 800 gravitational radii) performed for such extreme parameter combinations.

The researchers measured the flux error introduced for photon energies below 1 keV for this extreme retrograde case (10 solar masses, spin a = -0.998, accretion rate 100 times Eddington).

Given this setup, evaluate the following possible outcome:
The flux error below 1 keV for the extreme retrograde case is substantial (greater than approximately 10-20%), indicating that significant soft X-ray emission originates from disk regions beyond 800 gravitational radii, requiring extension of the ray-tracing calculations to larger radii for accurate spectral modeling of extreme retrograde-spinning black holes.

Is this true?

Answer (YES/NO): NO